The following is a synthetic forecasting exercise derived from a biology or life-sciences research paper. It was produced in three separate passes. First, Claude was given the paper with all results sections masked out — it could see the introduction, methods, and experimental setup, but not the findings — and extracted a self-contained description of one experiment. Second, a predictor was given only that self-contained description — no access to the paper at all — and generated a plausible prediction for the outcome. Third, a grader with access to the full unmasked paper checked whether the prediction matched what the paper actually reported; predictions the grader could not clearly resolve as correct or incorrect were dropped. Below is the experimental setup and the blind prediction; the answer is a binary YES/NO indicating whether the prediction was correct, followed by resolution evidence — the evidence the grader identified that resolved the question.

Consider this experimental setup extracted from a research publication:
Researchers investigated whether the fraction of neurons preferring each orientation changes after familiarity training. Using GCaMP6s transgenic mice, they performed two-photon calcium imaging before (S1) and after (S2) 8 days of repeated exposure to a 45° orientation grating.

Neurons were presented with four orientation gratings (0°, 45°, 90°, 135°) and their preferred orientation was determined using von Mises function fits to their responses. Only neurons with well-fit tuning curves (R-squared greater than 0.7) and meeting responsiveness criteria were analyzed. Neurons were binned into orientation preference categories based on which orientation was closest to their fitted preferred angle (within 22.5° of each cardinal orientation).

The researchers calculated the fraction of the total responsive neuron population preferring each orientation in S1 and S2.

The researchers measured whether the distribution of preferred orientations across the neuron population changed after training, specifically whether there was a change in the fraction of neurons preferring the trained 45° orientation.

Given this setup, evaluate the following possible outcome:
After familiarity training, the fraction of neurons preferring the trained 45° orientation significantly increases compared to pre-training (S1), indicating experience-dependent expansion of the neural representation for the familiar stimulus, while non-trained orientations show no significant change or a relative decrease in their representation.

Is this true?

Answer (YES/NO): NO